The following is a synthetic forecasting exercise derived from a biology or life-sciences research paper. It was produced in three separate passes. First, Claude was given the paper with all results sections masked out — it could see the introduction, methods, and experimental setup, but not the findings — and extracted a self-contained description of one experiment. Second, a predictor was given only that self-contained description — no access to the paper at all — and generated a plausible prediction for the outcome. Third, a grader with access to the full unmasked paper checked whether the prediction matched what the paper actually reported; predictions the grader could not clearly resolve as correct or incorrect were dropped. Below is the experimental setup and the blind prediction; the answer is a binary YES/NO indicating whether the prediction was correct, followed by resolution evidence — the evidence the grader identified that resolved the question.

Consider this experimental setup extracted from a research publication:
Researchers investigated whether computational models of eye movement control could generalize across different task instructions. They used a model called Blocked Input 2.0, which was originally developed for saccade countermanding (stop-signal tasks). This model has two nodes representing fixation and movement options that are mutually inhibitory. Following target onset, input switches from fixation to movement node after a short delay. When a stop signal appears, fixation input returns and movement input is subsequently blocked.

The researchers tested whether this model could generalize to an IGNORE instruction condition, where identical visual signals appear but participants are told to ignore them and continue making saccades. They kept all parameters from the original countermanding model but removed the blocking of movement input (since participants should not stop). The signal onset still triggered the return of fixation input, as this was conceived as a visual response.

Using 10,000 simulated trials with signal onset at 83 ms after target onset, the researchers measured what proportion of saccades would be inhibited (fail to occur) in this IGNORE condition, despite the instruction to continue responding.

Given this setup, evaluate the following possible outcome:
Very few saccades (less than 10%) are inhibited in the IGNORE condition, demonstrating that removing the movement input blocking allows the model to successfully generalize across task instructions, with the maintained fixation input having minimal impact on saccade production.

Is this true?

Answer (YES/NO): NO